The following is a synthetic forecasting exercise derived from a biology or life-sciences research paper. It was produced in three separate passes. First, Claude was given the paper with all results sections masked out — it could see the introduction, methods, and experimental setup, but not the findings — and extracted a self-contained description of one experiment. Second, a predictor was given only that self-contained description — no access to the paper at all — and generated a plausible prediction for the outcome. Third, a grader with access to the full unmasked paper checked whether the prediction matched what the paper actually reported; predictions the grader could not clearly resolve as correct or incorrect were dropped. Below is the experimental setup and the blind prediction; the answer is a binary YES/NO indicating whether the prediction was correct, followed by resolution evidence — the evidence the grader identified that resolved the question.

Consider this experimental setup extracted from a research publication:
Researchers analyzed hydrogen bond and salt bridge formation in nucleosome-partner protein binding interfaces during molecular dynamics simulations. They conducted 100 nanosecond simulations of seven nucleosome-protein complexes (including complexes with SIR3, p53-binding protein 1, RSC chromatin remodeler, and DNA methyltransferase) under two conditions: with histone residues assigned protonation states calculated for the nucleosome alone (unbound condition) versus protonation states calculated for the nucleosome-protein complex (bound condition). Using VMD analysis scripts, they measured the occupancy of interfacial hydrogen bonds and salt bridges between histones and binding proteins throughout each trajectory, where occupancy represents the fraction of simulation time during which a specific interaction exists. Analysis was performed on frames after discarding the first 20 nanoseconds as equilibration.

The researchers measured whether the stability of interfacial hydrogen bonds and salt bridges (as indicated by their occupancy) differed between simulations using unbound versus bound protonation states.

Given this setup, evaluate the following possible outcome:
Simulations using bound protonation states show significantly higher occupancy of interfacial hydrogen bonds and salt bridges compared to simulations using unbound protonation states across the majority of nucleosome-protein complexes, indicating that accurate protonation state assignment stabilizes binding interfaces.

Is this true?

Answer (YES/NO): NO